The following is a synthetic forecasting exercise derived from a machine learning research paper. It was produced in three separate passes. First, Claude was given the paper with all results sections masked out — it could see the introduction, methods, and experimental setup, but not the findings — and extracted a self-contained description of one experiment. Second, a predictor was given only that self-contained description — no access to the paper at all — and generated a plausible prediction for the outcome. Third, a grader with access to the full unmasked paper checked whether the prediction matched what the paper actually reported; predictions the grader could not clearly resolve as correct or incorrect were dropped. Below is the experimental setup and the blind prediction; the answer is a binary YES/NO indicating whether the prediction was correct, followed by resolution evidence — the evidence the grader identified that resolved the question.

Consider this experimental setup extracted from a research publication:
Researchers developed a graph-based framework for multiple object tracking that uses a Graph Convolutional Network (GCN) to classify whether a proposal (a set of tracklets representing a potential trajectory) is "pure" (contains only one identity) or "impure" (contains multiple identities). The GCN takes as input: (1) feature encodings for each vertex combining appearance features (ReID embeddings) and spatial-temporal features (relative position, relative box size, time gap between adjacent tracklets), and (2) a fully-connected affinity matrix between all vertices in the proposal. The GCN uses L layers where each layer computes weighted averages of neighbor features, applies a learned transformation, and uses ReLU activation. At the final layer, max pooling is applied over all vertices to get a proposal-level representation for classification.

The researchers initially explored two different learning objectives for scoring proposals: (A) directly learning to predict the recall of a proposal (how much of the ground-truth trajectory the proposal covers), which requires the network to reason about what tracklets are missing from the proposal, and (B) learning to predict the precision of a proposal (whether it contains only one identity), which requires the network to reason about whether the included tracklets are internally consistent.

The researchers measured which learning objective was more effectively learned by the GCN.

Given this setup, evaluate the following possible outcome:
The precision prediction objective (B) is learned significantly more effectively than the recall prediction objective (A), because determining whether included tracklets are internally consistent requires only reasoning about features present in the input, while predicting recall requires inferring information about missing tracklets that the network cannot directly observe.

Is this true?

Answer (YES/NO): YES